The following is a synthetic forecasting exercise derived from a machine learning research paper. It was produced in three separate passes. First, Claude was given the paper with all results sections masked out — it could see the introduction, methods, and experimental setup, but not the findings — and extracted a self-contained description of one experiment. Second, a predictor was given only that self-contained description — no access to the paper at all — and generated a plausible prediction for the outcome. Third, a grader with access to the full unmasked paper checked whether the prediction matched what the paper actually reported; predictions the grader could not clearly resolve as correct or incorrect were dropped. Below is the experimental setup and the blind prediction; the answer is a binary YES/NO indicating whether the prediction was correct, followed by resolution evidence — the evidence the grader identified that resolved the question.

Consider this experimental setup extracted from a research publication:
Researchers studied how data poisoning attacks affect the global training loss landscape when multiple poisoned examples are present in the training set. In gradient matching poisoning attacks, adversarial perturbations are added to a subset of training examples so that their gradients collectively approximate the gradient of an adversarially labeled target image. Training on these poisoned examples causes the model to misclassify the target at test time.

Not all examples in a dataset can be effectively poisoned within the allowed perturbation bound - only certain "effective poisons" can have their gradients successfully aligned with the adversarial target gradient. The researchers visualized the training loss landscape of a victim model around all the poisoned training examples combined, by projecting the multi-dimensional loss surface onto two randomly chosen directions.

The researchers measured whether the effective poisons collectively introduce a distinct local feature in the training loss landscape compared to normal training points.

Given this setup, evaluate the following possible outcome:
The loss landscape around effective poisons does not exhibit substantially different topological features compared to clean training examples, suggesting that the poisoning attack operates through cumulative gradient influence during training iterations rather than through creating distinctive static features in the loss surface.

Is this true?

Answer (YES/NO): NO